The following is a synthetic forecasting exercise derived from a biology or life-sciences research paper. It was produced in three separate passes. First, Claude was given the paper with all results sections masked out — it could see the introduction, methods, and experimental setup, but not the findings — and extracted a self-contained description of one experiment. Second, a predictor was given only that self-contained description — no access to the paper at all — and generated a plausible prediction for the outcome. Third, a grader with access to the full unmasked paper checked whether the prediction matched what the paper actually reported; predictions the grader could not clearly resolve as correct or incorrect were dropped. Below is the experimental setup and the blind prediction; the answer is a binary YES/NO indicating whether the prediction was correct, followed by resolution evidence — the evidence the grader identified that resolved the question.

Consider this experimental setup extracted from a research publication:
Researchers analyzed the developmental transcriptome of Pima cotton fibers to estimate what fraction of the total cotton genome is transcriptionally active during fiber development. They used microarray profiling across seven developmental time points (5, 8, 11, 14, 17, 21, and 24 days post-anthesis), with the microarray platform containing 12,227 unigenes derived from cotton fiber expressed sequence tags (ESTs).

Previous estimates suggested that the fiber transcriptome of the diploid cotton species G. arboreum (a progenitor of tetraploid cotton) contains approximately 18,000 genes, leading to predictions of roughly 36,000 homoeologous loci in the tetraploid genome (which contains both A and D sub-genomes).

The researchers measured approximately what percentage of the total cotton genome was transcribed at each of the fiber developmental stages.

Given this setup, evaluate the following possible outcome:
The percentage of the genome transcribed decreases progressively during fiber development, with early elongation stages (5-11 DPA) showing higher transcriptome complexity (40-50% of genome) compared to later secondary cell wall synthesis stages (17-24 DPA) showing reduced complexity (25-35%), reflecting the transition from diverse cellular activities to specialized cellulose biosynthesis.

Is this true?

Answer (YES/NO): NO